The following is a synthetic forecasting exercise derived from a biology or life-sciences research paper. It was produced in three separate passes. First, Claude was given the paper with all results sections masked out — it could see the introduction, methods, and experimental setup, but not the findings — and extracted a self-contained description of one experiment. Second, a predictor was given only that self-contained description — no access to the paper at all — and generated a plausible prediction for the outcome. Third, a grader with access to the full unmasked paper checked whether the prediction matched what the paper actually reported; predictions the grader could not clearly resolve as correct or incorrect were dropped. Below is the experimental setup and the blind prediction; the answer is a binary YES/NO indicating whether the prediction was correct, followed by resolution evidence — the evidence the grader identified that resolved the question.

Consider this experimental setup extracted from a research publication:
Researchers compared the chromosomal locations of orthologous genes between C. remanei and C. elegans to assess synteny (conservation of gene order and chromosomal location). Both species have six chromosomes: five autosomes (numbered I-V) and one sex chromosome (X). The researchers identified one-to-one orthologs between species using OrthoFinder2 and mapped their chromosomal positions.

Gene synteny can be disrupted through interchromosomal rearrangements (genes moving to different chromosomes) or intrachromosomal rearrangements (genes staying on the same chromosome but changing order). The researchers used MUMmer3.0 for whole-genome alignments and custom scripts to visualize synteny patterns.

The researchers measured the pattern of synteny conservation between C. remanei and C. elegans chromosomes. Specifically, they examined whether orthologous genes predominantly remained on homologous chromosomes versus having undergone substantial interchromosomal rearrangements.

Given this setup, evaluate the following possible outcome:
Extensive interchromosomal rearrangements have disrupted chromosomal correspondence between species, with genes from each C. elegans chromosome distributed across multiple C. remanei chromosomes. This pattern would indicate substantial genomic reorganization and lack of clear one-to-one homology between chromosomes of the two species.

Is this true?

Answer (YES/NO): NO